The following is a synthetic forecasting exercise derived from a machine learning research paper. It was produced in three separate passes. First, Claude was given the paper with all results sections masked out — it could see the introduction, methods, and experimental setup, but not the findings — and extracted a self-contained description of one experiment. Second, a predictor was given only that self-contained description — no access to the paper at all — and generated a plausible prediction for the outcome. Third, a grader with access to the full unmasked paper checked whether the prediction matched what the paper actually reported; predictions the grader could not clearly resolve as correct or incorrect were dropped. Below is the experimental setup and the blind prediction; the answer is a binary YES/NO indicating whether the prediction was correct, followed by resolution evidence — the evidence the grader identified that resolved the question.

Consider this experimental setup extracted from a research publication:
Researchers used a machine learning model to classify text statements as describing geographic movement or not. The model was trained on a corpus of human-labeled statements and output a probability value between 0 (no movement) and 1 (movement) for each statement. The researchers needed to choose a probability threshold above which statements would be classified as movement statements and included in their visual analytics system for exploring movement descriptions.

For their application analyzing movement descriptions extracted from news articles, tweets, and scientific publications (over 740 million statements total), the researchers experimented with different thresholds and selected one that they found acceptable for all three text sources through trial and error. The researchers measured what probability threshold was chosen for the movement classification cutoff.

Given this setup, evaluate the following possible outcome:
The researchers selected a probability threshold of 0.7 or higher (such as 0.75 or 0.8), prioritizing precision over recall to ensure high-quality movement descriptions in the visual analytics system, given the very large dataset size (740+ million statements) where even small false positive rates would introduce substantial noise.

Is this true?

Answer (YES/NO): NO